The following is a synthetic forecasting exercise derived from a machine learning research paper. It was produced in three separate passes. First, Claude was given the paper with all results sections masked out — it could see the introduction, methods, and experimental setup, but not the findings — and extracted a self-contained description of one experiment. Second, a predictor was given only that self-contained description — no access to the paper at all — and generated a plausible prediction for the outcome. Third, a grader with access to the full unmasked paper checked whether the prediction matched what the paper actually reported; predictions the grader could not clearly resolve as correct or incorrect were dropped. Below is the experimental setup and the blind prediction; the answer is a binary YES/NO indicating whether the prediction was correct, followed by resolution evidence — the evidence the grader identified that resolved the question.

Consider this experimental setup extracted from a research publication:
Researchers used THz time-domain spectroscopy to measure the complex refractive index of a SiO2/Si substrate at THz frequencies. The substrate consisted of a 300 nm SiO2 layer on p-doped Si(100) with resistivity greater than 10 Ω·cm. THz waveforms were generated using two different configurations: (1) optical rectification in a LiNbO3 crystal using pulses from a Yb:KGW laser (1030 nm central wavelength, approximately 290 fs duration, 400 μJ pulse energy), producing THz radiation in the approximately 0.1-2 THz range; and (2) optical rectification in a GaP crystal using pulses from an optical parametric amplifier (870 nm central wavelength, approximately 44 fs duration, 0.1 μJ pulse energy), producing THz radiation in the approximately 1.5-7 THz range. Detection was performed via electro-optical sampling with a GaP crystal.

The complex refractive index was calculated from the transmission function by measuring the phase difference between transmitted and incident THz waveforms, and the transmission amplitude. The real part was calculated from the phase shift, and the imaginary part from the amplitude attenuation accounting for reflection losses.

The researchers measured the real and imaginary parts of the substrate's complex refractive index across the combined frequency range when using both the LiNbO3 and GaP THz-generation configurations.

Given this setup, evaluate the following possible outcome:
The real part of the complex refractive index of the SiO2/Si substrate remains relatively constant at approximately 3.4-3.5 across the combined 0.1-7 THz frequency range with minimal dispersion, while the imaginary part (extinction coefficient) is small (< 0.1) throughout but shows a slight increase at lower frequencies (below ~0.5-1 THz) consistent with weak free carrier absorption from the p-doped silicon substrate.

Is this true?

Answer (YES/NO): NO